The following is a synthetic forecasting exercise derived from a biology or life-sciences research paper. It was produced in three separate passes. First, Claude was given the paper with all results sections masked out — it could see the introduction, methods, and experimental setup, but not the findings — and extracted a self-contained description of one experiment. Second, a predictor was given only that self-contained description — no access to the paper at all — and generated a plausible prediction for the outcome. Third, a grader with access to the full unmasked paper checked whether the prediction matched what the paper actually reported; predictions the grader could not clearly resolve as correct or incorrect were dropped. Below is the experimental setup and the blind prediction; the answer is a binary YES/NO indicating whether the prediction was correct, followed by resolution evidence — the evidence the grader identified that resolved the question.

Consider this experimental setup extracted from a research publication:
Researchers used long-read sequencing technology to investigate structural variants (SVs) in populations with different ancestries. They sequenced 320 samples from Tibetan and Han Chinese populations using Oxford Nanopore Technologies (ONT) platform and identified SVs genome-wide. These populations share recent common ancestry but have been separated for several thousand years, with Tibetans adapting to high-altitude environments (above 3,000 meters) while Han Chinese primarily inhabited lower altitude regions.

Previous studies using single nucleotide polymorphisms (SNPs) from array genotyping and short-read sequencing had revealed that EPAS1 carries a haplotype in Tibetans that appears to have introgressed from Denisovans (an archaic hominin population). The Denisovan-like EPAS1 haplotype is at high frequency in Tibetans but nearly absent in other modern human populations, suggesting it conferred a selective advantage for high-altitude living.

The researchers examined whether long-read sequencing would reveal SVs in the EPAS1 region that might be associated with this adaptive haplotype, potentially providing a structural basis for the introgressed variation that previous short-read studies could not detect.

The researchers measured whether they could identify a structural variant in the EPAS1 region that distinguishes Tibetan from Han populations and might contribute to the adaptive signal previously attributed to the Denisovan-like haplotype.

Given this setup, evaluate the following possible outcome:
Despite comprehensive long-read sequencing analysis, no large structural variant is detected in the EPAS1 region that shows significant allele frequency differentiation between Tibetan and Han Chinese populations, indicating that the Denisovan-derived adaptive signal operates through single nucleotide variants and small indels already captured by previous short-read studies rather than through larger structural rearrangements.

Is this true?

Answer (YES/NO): NO